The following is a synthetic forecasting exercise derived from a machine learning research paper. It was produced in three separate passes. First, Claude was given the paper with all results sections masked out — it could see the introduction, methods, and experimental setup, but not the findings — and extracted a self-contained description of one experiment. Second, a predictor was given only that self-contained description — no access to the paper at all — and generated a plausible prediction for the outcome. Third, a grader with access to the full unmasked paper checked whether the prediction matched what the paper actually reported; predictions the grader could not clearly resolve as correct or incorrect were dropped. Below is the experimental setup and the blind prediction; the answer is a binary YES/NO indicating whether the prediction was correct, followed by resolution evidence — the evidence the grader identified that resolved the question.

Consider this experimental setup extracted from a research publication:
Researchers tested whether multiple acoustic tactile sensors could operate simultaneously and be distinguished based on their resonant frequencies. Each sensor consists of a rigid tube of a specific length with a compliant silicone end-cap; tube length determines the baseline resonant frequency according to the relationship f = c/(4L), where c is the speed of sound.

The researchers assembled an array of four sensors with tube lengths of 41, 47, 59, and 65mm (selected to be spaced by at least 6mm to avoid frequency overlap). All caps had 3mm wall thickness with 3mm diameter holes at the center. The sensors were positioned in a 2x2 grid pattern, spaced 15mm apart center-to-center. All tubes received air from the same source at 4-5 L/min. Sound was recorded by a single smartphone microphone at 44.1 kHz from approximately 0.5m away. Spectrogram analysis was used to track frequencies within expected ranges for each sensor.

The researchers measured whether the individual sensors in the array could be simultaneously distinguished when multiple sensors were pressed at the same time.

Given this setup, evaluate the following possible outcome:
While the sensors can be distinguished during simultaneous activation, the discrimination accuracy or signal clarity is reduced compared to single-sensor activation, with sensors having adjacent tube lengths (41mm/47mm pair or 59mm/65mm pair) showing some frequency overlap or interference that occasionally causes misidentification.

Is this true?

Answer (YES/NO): NO